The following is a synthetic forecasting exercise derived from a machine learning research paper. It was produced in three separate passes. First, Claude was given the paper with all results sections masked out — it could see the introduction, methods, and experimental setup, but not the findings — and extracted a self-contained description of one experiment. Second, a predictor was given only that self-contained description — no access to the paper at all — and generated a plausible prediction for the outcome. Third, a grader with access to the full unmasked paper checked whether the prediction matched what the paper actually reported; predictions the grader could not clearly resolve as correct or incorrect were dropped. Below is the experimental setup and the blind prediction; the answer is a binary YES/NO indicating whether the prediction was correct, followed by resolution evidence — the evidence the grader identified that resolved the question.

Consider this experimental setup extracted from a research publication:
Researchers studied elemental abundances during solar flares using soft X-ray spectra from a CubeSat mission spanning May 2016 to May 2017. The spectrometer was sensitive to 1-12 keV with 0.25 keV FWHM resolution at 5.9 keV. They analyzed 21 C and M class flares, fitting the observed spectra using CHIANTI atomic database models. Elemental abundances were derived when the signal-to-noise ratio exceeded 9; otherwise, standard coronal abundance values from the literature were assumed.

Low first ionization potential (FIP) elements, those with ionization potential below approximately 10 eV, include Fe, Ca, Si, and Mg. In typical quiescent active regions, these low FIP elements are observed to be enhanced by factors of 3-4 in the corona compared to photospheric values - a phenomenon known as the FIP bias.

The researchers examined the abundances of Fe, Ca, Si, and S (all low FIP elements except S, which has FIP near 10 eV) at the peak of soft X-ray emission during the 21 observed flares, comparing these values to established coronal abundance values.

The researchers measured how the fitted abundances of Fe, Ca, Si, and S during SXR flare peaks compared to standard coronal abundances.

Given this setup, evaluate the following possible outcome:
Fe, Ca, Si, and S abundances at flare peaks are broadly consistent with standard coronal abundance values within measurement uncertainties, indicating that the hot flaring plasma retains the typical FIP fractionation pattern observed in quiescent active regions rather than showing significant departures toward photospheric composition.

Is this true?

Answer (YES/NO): NO